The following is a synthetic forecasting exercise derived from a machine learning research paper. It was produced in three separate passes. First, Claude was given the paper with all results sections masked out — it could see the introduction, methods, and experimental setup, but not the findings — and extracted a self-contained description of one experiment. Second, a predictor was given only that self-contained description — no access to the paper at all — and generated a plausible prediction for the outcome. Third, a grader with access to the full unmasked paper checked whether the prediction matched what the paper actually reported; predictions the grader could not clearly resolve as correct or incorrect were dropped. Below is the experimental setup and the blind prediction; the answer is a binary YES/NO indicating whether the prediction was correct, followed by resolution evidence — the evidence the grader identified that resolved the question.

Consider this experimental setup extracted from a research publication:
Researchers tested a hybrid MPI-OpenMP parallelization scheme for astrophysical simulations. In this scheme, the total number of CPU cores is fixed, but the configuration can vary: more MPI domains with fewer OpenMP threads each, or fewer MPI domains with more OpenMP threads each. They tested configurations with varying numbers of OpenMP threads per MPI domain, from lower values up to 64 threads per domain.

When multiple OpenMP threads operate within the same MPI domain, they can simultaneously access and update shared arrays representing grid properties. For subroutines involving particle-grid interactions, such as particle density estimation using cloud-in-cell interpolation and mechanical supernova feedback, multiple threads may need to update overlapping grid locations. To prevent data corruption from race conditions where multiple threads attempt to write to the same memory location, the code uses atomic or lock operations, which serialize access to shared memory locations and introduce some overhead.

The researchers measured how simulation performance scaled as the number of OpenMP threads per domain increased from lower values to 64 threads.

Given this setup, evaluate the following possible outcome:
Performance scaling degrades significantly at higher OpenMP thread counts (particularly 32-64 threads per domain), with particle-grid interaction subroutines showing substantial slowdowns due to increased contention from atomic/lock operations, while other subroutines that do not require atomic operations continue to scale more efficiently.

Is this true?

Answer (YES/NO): NO